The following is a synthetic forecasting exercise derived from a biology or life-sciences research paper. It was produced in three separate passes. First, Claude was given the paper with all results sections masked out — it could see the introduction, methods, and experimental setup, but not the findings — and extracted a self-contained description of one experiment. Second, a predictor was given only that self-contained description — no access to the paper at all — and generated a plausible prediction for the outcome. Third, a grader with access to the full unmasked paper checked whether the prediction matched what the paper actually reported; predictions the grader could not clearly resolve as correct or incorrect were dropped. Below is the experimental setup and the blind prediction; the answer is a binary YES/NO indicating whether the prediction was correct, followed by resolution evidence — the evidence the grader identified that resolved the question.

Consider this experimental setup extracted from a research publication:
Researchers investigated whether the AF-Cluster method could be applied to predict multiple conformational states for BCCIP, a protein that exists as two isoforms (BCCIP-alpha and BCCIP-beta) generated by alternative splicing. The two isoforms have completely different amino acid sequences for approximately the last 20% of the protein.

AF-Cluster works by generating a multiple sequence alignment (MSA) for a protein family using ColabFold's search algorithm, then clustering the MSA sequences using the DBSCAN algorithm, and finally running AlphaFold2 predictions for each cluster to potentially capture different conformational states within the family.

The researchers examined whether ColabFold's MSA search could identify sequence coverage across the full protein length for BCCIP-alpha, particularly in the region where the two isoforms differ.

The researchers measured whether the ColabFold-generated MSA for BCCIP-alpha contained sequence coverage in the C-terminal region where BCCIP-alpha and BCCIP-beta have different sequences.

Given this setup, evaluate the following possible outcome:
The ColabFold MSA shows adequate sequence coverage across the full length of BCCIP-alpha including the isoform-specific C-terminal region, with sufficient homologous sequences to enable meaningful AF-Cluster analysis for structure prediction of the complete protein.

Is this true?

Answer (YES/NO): NO